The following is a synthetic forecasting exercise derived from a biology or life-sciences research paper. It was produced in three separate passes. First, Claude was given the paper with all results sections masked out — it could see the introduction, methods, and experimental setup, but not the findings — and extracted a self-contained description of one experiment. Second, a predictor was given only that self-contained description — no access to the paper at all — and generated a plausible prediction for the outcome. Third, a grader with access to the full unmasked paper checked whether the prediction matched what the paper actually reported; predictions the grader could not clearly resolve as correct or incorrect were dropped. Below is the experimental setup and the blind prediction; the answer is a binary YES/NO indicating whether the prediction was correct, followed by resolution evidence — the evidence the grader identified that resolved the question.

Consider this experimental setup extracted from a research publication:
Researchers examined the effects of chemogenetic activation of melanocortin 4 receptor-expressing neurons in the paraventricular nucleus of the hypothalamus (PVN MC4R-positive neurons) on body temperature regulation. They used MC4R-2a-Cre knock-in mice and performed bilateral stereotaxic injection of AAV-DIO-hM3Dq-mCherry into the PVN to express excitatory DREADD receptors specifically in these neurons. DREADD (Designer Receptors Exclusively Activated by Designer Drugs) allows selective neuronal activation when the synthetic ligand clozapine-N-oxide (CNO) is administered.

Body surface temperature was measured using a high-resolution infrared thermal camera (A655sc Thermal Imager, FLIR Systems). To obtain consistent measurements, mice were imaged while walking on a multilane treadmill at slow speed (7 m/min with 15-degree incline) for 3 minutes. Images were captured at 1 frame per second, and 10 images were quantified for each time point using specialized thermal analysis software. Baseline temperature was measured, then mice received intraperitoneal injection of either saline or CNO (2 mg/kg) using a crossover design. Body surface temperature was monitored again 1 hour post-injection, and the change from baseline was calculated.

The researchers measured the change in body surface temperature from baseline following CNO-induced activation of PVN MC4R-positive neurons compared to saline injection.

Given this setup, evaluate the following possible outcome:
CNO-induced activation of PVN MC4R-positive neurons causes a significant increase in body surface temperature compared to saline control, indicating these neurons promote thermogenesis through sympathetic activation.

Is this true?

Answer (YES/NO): YES